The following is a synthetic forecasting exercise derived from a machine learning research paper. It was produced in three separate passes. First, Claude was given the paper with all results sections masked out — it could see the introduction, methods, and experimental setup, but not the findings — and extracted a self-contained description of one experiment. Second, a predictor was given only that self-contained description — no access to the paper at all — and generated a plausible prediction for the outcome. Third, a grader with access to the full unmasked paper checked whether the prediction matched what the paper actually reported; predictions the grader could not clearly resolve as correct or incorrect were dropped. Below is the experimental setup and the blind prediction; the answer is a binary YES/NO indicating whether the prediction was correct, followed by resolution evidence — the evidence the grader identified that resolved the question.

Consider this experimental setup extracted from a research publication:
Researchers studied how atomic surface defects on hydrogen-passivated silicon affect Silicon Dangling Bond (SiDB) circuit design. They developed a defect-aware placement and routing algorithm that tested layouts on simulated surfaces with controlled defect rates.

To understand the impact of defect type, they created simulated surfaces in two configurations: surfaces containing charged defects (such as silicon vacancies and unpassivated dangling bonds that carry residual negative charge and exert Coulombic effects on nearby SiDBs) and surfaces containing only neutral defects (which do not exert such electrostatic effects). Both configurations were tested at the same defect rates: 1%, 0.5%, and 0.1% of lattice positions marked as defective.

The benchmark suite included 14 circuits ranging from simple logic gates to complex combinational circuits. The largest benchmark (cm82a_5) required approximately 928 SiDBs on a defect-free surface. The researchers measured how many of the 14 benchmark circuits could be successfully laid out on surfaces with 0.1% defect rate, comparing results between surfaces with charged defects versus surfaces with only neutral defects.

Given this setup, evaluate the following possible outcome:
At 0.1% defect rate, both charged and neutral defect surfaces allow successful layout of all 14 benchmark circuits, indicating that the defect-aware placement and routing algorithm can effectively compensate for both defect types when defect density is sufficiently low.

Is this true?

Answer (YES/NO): NO